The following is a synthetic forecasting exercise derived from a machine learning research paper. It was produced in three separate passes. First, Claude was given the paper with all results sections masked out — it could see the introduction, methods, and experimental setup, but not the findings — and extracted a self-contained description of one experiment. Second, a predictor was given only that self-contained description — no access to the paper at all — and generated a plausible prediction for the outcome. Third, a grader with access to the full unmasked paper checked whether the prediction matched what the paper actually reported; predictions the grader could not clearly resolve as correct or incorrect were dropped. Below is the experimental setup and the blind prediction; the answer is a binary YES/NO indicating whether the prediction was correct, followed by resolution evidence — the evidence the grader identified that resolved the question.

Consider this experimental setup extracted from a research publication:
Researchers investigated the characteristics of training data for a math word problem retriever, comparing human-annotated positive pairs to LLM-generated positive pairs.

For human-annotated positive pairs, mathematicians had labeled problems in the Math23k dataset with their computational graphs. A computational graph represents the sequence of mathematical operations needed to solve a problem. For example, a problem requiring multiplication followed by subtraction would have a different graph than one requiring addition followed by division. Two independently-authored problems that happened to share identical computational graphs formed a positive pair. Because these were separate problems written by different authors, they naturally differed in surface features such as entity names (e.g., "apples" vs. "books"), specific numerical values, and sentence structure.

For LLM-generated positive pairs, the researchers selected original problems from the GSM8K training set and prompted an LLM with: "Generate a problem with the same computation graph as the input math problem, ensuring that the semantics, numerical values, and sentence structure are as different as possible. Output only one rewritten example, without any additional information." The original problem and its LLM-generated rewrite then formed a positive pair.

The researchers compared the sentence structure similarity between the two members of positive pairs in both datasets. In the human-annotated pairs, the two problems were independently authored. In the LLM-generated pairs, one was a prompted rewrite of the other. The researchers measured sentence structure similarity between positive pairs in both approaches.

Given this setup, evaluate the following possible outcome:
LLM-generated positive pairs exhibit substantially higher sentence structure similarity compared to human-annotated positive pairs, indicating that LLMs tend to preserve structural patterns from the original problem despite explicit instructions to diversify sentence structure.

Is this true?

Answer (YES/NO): YES